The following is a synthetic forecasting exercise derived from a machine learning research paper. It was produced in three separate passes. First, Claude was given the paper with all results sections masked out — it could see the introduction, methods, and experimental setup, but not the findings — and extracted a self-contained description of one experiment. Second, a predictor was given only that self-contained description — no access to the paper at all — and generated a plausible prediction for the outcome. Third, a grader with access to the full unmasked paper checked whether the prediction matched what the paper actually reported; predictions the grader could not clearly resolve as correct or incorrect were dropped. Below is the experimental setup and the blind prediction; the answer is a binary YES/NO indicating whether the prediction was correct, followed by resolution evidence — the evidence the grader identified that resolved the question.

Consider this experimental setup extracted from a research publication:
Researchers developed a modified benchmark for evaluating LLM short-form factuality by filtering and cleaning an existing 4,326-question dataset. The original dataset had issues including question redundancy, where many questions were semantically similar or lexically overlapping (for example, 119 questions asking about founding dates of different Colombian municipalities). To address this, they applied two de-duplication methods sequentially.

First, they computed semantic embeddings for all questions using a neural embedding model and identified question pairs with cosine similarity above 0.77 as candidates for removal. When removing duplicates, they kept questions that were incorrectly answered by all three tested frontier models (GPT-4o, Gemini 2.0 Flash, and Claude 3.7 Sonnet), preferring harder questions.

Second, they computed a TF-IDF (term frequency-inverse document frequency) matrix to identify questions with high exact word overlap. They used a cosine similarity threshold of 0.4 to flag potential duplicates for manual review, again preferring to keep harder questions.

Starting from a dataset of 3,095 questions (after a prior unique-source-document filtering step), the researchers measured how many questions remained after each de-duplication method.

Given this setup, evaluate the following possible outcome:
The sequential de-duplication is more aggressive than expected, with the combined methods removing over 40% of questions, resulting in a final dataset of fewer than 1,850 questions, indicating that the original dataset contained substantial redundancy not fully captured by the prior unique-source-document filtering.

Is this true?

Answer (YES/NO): NO